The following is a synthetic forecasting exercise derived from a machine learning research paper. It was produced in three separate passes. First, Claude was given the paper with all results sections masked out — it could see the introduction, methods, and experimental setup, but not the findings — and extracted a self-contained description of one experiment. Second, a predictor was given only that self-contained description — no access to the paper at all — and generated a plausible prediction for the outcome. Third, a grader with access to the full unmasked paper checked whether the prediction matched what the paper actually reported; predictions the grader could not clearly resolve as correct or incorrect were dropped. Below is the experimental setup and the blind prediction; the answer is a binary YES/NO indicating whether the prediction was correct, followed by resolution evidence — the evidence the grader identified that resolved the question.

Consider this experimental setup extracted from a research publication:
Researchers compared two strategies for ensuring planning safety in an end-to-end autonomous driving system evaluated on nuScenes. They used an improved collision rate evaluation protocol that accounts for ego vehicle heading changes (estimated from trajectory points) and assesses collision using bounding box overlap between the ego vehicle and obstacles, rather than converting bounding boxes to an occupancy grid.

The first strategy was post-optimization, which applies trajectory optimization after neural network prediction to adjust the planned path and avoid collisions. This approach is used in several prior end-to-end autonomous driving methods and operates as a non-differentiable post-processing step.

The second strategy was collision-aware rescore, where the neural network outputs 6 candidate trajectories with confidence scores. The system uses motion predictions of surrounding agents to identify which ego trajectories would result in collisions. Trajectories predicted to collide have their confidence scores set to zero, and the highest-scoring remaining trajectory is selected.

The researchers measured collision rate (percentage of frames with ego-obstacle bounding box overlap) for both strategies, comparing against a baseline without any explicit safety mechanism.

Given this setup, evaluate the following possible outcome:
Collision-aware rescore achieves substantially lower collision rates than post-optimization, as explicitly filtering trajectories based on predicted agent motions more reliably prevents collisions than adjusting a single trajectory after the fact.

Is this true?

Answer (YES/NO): YES